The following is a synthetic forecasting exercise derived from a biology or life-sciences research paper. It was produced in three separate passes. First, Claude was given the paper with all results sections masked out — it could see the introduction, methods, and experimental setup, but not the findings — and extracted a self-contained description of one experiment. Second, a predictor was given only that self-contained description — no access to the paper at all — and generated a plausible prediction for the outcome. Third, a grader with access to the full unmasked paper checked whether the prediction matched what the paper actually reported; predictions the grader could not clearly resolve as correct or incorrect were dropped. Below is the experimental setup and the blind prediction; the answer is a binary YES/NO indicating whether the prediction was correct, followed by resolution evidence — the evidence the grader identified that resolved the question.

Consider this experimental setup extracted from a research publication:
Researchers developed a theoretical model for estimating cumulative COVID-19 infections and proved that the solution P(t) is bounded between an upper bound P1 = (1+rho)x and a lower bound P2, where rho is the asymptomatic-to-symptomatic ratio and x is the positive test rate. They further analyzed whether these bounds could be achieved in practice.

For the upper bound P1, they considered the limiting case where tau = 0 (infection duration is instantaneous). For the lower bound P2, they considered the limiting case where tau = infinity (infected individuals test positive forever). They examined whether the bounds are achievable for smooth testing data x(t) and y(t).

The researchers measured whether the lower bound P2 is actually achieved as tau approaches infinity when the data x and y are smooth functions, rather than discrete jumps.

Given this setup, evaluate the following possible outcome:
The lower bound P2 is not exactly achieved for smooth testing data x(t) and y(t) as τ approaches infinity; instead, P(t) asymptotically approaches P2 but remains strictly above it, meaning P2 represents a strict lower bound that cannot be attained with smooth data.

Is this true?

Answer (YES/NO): YES